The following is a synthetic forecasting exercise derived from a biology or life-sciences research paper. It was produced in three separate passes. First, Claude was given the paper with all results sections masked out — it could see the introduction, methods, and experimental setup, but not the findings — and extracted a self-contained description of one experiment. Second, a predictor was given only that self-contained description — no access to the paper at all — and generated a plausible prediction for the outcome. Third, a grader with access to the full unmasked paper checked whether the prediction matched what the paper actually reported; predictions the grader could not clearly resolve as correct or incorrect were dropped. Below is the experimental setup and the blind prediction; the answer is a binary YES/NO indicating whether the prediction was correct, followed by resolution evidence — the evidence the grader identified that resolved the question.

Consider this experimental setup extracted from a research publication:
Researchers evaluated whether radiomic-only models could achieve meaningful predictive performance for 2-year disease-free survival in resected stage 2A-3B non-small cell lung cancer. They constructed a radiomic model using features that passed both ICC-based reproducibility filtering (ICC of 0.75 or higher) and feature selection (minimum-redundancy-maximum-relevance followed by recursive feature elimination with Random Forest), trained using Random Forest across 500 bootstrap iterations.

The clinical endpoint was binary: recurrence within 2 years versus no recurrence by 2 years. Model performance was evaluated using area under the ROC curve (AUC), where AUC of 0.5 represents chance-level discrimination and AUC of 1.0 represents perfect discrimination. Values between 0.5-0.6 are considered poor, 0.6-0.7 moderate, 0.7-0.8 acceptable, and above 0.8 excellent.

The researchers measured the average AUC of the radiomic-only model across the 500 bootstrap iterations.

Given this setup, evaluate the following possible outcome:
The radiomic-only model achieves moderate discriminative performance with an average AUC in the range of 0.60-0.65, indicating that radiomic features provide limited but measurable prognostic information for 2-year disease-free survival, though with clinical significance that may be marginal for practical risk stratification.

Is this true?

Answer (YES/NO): YES